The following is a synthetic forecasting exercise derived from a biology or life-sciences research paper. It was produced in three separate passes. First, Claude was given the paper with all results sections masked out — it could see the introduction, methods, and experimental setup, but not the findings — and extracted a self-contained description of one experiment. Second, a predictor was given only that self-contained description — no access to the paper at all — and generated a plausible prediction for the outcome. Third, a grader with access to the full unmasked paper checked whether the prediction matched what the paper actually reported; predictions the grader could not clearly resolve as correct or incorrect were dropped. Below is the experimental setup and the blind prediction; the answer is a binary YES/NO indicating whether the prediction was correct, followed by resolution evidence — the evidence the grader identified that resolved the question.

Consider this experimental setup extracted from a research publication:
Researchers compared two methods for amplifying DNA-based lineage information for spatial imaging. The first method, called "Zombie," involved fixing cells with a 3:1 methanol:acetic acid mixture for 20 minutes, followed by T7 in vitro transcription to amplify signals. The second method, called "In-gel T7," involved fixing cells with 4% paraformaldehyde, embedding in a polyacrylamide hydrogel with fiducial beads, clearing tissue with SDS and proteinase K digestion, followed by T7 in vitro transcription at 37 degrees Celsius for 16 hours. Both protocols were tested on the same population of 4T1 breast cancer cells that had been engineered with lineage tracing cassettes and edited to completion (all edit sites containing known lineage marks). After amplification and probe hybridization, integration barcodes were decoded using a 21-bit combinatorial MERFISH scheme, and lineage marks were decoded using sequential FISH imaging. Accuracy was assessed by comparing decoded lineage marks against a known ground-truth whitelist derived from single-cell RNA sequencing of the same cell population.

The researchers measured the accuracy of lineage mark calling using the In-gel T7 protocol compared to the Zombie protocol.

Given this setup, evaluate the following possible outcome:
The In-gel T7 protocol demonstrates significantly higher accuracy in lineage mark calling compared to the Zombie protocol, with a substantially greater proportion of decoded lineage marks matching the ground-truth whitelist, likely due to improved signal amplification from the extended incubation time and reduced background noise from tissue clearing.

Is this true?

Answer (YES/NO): NO